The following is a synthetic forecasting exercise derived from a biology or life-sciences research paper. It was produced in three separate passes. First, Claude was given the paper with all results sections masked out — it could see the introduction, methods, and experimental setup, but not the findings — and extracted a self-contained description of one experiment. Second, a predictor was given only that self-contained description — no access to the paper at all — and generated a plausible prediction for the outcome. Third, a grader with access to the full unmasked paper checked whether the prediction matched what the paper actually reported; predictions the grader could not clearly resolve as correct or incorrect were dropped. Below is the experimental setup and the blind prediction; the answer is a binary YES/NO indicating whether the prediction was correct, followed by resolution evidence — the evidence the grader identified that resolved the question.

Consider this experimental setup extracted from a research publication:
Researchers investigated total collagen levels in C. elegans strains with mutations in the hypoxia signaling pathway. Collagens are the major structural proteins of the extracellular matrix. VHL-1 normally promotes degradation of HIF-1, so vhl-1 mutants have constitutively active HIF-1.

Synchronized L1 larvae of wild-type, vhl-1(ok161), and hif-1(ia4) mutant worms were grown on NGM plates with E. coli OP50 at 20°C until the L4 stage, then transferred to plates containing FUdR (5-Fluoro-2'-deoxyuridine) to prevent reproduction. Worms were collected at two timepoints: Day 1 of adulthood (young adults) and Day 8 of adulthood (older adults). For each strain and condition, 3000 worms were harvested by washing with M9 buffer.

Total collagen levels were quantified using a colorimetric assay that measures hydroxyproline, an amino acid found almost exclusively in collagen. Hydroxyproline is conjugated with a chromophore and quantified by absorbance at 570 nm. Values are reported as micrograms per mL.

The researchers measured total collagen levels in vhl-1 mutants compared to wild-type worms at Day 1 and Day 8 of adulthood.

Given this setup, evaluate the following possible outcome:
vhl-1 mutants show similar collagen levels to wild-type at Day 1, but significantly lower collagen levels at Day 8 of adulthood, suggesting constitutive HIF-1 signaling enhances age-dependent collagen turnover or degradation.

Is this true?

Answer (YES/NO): NO